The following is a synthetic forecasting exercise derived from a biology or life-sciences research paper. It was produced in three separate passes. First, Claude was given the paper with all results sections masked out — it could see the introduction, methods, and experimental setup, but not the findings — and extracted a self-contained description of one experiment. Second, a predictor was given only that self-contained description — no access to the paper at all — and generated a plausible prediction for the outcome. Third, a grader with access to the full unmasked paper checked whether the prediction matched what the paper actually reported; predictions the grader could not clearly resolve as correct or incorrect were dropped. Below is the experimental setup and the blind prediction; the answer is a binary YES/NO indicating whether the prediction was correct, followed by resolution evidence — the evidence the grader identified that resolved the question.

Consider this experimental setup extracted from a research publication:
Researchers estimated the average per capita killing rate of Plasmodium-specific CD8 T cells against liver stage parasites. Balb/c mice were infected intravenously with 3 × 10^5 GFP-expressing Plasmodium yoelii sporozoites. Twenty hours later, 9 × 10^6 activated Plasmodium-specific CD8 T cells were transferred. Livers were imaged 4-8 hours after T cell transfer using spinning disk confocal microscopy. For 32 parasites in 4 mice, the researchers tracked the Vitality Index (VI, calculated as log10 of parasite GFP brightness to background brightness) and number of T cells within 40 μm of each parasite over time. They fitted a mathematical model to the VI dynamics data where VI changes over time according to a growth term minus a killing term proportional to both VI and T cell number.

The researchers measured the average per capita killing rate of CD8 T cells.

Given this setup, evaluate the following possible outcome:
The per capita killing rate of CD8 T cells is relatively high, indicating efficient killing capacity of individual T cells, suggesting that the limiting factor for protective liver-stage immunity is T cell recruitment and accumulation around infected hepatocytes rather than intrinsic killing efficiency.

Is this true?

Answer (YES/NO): NO